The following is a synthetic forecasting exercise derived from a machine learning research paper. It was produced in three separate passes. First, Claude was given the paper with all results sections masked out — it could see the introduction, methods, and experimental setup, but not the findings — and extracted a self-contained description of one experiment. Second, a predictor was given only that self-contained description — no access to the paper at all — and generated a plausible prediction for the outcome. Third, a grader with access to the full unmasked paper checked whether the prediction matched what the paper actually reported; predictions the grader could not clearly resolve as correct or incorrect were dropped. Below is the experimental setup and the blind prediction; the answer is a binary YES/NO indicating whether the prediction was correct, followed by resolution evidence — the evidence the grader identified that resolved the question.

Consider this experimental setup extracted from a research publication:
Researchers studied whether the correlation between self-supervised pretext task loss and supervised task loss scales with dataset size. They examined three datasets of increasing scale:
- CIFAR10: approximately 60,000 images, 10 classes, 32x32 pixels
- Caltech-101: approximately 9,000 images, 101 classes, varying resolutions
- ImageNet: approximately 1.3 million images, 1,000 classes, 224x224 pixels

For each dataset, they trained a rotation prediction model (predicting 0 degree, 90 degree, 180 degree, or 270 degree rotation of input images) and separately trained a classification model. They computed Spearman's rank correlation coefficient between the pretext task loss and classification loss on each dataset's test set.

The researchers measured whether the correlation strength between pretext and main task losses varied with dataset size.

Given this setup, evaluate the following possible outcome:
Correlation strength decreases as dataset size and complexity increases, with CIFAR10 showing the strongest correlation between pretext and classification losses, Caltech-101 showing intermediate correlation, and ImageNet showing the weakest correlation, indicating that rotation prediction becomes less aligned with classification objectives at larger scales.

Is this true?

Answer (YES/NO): NO